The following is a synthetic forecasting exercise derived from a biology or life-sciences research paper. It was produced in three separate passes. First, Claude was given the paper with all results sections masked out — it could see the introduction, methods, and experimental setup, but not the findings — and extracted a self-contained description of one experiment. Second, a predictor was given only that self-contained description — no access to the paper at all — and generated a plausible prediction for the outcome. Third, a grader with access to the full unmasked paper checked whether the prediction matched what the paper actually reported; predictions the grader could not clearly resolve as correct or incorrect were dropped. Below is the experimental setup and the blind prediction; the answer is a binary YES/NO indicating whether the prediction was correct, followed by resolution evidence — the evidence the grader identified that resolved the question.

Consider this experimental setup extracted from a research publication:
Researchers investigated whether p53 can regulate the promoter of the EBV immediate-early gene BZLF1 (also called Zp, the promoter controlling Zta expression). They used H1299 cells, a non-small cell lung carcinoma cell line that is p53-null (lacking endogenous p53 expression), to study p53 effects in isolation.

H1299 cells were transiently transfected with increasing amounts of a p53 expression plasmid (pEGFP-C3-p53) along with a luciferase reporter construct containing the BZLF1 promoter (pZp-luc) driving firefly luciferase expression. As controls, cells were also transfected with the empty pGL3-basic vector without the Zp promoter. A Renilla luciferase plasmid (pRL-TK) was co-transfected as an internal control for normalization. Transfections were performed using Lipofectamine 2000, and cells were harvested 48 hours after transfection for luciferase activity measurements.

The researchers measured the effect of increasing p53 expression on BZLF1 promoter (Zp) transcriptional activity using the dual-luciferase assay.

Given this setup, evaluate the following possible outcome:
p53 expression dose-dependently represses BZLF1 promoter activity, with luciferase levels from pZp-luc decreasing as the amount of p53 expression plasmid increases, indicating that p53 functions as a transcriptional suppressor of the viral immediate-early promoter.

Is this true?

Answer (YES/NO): NO